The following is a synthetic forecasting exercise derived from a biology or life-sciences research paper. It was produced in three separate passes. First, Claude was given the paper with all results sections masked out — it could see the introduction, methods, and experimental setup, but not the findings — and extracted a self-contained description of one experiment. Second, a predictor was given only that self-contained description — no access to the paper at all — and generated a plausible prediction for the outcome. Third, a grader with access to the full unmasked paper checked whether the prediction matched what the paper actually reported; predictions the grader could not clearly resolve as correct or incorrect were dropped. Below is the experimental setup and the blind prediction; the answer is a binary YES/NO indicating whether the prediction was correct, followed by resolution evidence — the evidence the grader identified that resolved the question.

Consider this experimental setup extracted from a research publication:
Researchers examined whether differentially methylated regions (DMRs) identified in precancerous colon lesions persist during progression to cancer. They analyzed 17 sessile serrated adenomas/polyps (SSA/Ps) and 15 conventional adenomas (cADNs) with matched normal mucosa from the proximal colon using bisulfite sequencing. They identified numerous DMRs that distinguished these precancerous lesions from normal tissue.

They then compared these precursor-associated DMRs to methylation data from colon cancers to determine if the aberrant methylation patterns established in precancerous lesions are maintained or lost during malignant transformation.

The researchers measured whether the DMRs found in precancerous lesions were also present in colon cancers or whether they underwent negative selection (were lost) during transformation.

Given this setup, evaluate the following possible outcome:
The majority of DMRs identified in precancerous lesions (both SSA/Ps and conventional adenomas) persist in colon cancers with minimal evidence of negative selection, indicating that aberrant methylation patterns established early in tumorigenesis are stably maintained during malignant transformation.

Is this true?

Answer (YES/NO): YES